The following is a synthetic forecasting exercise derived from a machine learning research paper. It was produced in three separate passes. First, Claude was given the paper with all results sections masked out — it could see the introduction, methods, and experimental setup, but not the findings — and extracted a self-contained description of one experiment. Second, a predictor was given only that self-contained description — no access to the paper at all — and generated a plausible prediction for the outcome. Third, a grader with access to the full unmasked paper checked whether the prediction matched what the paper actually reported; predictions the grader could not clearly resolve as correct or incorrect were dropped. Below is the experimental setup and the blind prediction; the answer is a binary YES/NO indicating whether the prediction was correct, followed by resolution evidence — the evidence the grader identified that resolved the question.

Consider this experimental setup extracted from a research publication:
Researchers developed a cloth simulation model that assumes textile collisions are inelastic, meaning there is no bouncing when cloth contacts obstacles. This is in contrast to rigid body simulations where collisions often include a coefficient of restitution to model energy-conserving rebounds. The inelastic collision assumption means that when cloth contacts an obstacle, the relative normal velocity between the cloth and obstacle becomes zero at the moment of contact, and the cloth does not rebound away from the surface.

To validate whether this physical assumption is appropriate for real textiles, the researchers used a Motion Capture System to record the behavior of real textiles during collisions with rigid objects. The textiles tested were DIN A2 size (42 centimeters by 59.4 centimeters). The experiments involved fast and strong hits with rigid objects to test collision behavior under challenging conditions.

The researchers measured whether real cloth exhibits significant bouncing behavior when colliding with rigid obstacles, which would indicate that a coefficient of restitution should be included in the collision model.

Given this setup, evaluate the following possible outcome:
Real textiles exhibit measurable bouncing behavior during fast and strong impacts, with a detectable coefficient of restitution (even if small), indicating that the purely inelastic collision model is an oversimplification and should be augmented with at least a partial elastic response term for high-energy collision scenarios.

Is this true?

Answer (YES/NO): NO